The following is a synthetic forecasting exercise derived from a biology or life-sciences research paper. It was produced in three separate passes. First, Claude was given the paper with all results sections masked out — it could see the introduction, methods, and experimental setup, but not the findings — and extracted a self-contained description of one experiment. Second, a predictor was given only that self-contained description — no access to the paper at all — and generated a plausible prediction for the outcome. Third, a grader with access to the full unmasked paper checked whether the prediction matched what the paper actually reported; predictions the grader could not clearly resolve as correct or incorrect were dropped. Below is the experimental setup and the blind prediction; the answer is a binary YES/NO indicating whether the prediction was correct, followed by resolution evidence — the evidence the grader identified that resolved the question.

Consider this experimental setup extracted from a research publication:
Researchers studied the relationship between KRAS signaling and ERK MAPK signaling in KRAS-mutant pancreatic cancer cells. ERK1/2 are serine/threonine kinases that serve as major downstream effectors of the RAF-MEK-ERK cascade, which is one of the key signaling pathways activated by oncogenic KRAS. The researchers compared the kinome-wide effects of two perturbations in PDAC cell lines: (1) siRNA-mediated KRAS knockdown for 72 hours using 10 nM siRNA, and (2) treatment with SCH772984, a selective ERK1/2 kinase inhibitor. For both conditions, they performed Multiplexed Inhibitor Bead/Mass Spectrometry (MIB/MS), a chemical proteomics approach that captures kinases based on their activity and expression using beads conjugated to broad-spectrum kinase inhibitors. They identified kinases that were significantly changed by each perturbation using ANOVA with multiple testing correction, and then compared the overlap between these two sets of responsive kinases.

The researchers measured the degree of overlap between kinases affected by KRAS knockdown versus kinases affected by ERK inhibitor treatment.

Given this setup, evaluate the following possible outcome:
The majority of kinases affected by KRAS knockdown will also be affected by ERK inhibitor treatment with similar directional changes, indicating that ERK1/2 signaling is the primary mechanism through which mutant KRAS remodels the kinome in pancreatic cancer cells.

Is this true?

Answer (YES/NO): NO